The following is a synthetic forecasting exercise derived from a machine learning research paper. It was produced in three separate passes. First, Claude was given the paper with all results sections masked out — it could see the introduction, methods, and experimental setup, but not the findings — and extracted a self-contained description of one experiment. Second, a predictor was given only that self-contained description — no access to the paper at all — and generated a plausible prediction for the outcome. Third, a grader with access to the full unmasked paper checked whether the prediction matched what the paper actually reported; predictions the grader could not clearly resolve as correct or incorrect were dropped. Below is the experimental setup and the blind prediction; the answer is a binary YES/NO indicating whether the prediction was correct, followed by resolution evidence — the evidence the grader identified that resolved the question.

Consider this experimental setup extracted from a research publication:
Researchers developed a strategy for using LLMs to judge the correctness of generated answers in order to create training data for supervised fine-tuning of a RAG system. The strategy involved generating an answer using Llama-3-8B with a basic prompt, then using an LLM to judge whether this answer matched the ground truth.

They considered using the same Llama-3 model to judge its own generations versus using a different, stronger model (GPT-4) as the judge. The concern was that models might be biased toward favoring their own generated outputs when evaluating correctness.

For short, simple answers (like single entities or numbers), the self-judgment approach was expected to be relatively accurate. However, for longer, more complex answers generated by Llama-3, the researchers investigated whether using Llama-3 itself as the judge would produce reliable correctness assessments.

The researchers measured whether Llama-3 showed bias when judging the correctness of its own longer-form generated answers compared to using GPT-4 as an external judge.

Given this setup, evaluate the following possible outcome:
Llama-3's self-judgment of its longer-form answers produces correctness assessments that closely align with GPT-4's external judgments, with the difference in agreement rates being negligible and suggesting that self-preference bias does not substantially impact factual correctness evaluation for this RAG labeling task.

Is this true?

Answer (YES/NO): NO